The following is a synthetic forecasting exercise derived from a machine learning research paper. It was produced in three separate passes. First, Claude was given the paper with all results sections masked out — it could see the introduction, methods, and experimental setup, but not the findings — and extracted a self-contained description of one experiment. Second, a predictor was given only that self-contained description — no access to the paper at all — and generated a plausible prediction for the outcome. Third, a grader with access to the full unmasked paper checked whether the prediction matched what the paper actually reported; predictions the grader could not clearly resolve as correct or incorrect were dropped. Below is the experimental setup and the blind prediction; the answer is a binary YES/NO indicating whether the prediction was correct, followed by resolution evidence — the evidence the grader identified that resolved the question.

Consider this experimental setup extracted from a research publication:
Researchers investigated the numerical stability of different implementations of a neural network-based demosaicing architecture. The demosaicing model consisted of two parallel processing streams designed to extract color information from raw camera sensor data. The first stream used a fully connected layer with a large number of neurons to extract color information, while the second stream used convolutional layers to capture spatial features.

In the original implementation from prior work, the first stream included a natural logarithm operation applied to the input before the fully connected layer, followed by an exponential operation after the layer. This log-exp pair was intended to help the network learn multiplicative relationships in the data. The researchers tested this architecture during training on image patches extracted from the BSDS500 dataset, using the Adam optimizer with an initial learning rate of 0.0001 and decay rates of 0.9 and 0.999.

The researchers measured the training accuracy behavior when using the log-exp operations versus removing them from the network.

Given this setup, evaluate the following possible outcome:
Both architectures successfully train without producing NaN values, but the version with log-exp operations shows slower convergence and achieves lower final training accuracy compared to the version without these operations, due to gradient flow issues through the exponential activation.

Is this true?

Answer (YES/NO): NO